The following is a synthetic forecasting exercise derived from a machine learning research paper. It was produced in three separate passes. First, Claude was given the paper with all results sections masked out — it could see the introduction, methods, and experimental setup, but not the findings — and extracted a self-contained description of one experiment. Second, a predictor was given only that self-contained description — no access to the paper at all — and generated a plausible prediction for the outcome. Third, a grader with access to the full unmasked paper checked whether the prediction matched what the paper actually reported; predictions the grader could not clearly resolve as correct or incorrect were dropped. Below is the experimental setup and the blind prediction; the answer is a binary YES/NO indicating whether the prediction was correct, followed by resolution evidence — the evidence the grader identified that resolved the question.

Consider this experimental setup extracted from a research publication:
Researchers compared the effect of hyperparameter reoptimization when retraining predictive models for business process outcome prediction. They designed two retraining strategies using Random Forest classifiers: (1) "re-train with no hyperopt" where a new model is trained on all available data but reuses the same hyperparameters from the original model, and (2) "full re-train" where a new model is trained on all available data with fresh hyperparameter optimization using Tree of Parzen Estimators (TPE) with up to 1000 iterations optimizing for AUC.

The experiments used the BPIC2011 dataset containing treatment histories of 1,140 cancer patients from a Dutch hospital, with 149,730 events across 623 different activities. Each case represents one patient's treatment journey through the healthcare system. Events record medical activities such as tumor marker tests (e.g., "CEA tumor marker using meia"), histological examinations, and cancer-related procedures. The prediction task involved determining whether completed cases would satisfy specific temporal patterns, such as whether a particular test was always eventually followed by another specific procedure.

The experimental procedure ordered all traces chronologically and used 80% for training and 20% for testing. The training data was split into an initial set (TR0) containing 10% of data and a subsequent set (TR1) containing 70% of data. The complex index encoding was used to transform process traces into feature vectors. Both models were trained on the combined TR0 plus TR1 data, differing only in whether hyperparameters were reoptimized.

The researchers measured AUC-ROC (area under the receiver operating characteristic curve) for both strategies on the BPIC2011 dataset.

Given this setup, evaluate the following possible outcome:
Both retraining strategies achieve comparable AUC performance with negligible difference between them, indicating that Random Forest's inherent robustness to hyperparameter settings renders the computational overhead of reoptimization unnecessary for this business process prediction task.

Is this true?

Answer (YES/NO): NO